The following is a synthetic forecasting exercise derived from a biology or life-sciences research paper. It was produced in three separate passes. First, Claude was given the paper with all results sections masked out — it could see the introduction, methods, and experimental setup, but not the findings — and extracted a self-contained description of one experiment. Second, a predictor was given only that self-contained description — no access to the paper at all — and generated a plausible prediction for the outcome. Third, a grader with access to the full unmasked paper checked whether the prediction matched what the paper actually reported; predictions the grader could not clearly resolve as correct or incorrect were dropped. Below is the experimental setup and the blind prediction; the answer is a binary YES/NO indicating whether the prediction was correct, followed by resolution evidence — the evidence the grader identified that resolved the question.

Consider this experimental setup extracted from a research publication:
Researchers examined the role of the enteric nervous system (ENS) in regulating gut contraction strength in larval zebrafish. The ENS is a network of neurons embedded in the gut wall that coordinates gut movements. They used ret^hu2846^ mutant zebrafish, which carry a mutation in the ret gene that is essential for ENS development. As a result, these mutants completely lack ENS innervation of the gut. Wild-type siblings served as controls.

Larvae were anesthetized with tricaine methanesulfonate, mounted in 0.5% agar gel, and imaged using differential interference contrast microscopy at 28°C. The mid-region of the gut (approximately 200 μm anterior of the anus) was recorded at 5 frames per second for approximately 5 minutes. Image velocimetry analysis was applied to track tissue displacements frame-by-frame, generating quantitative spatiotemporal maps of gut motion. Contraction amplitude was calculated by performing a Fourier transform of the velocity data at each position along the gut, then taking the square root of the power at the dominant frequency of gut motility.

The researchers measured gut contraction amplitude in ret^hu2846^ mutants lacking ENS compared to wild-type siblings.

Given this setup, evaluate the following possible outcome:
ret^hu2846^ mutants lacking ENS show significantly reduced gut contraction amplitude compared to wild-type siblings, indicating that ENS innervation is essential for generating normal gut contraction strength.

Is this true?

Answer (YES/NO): YES